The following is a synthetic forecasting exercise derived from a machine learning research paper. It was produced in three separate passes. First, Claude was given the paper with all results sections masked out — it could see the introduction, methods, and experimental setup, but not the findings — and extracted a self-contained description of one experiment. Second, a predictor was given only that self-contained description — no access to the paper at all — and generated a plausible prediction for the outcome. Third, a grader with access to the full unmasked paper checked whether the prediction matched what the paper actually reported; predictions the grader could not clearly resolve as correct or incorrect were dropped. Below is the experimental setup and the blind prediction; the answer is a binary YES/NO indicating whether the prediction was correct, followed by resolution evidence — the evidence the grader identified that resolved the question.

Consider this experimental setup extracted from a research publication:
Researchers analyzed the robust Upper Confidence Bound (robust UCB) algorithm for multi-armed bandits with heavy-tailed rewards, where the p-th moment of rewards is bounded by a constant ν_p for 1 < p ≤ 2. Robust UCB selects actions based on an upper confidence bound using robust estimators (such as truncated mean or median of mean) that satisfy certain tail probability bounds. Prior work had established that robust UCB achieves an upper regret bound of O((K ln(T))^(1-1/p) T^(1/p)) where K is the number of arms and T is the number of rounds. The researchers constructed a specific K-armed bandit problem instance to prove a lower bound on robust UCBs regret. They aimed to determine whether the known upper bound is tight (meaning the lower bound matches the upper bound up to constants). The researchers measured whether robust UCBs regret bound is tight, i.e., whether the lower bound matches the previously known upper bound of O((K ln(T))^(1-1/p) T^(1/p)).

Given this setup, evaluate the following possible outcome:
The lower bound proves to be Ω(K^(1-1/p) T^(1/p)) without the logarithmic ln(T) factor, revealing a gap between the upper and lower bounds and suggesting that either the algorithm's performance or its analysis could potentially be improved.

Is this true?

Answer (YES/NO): NO